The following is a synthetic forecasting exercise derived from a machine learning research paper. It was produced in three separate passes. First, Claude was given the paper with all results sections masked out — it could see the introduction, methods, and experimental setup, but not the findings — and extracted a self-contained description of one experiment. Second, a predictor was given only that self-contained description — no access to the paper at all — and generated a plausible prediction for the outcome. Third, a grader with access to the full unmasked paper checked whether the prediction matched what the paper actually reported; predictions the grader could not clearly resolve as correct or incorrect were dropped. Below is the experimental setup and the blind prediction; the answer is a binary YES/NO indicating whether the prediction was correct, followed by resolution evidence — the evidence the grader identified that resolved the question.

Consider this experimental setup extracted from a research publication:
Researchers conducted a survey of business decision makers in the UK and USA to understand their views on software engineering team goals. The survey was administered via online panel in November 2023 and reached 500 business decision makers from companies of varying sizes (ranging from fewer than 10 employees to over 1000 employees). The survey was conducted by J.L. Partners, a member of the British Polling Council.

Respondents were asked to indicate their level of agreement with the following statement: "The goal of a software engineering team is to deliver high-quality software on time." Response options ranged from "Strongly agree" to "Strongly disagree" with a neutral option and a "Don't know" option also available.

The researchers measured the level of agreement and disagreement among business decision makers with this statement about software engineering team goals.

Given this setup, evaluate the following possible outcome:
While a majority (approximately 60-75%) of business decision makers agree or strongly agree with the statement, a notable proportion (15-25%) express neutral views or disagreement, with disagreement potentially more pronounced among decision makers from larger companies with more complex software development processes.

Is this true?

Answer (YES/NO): NO